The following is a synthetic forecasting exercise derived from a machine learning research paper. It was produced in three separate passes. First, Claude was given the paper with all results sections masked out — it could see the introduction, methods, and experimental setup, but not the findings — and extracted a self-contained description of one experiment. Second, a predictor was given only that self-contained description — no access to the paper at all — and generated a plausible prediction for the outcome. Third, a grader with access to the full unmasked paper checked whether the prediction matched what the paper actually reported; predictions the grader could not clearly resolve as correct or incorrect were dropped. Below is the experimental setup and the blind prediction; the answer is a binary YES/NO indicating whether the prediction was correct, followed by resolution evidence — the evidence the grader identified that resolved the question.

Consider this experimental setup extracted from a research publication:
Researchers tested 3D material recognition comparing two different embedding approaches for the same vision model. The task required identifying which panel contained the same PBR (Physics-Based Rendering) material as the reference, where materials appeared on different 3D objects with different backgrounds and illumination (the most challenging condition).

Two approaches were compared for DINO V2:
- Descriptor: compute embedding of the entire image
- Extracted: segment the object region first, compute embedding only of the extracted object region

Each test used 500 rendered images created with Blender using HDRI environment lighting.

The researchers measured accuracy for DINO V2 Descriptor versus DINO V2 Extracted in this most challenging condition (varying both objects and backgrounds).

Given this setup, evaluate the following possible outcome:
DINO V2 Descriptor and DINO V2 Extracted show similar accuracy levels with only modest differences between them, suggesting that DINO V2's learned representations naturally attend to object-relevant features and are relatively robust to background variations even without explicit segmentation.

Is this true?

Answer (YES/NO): NO